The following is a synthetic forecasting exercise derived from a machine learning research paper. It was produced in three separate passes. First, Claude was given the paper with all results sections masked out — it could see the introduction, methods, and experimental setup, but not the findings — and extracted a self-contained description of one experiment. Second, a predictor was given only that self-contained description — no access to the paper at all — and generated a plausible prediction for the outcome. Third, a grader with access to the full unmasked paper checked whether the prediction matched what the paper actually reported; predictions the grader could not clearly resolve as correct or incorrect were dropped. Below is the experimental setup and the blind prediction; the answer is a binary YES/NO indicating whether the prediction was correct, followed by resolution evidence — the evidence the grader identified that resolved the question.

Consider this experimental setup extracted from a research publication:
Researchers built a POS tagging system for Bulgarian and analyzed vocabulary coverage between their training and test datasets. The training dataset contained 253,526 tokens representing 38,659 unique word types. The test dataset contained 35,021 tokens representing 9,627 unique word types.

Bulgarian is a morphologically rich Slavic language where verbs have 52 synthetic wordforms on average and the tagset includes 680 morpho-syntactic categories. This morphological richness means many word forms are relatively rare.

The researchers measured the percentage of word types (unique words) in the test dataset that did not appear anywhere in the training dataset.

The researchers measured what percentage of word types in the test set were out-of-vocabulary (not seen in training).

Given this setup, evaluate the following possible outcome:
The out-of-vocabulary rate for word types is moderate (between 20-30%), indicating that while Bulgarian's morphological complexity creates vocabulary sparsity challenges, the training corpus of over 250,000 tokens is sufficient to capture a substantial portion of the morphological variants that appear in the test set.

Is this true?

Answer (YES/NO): NO